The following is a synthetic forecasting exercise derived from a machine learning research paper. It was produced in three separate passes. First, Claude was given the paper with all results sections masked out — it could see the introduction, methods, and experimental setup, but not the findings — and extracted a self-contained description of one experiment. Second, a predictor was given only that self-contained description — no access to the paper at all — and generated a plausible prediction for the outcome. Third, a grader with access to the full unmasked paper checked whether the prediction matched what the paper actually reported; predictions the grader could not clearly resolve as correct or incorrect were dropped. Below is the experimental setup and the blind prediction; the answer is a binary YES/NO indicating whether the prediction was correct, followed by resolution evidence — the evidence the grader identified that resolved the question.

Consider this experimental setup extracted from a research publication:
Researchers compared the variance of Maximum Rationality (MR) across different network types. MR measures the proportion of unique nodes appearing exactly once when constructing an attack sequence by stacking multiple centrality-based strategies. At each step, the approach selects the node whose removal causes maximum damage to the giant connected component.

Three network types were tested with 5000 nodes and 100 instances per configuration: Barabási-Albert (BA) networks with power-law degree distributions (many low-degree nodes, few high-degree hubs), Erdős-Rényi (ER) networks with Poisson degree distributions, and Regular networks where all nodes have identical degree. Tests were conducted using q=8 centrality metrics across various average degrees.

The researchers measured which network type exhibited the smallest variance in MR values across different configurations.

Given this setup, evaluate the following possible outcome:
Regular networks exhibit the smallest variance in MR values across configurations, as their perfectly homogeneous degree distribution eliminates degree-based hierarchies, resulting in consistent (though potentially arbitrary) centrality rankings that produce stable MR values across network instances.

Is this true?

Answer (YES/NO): NO